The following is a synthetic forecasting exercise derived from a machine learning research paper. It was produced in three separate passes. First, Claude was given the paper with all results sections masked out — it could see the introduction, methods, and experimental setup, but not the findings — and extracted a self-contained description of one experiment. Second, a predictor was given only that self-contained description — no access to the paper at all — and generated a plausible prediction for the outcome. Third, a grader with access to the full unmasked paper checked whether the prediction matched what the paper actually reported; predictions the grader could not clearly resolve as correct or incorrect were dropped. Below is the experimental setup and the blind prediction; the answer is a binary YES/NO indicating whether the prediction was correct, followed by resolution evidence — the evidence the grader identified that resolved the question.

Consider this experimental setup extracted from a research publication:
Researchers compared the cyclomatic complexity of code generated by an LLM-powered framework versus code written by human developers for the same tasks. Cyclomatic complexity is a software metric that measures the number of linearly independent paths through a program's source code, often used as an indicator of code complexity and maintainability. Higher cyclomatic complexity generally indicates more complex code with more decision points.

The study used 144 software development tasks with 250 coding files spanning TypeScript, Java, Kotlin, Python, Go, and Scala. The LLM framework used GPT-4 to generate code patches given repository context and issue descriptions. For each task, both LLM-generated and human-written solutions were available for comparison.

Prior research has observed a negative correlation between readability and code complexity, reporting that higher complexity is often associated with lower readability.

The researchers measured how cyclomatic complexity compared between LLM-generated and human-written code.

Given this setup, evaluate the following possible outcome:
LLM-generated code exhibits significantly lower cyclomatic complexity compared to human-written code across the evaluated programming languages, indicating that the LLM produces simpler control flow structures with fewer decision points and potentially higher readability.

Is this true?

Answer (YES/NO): NO